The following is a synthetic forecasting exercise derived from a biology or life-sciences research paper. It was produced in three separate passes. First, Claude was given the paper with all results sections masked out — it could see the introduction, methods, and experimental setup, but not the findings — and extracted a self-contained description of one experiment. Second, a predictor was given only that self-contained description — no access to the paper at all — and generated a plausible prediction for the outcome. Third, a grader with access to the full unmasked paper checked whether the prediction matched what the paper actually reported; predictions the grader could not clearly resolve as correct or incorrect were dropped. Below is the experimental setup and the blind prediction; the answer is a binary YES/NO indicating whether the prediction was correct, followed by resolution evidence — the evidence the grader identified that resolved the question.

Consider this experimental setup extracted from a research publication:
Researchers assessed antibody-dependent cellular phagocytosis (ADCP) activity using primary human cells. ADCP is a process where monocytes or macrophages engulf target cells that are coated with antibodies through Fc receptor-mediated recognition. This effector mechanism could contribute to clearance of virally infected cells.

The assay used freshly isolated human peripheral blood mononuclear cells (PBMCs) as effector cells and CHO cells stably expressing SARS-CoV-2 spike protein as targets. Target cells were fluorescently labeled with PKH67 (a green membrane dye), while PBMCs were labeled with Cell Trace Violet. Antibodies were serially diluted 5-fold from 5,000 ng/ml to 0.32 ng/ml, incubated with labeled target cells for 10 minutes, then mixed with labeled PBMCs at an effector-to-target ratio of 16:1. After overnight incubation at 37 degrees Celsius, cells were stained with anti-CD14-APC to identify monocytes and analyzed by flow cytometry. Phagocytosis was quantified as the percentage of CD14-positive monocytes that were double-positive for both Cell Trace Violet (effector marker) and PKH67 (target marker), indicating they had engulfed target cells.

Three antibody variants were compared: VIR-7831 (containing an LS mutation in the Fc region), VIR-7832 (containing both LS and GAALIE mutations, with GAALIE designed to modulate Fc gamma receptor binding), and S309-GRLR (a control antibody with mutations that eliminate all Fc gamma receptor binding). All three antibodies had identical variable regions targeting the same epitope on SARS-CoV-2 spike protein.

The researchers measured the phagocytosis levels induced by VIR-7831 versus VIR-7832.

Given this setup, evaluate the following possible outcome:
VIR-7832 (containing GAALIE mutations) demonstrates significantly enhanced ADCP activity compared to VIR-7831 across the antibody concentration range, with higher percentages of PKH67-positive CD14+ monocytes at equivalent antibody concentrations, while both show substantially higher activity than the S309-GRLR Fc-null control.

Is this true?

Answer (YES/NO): NO